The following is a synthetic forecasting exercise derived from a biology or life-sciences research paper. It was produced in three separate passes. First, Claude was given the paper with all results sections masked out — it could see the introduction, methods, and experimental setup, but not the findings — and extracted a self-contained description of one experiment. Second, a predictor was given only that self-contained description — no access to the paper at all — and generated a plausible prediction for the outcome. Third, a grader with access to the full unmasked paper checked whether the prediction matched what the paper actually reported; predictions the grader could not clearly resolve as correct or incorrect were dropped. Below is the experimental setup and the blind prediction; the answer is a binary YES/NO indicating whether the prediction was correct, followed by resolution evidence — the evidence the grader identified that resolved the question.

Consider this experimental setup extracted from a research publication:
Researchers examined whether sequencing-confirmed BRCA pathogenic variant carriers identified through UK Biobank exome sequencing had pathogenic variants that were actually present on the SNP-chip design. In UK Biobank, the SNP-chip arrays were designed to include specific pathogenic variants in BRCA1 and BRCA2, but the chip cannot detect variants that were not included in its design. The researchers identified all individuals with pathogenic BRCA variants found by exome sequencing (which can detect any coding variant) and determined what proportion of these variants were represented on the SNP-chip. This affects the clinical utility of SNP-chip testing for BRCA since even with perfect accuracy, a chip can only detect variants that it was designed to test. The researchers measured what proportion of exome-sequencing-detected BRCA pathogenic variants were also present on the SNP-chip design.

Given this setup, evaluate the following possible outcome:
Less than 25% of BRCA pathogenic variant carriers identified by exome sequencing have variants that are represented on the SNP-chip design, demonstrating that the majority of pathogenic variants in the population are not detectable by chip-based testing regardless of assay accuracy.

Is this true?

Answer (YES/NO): NO